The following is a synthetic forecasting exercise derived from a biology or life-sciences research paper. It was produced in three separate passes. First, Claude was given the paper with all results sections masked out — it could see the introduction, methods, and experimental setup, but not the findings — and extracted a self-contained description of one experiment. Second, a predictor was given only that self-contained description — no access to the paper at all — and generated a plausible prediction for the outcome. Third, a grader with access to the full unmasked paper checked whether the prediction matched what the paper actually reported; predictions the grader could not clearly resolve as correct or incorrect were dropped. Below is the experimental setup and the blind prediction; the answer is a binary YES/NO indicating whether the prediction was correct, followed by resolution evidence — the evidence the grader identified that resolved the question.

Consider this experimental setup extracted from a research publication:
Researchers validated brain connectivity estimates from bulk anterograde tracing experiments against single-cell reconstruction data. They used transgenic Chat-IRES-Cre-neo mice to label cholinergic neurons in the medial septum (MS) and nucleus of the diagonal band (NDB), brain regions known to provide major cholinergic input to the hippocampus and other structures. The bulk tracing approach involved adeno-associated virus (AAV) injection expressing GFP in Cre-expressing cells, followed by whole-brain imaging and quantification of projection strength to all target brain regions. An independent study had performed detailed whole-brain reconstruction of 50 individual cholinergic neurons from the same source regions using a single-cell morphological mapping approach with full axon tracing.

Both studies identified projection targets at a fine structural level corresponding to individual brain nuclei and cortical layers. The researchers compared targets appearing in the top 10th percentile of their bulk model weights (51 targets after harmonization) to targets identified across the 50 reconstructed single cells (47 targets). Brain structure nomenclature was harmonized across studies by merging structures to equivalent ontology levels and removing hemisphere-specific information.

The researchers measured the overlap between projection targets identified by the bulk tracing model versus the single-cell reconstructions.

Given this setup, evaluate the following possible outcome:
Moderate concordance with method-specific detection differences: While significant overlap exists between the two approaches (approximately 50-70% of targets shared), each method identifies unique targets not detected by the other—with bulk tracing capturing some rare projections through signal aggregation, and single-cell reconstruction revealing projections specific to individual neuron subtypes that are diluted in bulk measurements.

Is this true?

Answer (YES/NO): YES